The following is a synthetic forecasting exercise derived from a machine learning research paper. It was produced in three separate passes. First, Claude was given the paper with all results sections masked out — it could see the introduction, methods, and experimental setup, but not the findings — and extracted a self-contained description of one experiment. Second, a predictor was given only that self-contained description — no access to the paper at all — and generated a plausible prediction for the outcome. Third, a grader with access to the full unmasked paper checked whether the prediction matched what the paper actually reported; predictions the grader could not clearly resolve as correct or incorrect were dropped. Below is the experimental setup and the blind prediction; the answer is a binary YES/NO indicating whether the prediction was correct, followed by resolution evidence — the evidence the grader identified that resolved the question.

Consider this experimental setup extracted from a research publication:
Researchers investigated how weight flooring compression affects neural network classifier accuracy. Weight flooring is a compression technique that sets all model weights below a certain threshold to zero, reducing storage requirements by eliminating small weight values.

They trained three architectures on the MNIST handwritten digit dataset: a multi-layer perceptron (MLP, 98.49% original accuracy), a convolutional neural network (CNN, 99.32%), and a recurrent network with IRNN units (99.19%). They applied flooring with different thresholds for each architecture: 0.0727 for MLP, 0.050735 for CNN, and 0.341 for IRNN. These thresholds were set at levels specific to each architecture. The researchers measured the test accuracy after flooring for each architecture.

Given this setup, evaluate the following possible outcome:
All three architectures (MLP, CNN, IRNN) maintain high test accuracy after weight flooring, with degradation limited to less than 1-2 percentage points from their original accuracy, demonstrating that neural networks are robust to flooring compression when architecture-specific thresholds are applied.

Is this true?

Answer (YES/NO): YES